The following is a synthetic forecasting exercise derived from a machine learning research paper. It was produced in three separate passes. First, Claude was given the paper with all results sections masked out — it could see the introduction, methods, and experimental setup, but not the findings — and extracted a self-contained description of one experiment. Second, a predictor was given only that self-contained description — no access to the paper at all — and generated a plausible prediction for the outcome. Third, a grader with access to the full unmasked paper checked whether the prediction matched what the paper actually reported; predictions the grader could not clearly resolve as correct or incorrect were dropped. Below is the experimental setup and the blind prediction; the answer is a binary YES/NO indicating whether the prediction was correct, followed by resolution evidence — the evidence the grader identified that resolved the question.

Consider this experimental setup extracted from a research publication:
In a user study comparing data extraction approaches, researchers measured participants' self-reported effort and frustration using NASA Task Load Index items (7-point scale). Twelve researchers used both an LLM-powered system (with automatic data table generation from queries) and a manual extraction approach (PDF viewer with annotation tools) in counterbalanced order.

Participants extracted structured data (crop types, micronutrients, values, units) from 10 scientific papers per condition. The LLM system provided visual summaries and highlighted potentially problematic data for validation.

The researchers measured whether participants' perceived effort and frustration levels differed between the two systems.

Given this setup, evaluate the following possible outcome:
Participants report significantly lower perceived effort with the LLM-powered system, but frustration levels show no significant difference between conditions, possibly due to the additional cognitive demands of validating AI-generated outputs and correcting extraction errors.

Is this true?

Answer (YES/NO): NO